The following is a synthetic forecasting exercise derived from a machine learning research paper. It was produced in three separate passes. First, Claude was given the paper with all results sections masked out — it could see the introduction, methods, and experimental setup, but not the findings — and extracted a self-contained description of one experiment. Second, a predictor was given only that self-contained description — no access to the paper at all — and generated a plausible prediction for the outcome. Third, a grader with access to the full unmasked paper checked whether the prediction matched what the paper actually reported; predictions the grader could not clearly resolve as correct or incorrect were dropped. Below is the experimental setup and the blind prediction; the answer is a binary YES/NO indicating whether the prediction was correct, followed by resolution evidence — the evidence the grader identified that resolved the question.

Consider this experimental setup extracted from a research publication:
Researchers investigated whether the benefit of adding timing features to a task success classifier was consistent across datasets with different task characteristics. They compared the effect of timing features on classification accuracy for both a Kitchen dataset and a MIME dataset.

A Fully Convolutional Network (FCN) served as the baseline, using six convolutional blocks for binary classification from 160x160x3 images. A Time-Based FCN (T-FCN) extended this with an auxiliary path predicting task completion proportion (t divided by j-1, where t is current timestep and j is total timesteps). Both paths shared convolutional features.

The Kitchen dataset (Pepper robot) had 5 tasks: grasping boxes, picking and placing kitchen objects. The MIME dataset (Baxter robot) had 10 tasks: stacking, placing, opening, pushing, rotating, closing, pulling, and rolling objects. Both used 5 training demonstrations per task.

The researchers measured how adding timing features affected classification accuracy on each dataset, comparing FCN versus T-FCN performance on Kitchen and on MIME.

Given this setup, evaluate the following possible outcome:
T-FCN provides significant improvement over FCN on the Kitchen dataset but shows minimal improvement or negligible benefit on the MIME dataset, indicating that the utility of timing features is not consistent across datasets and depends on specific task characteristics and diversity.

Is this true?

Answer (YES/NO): NO